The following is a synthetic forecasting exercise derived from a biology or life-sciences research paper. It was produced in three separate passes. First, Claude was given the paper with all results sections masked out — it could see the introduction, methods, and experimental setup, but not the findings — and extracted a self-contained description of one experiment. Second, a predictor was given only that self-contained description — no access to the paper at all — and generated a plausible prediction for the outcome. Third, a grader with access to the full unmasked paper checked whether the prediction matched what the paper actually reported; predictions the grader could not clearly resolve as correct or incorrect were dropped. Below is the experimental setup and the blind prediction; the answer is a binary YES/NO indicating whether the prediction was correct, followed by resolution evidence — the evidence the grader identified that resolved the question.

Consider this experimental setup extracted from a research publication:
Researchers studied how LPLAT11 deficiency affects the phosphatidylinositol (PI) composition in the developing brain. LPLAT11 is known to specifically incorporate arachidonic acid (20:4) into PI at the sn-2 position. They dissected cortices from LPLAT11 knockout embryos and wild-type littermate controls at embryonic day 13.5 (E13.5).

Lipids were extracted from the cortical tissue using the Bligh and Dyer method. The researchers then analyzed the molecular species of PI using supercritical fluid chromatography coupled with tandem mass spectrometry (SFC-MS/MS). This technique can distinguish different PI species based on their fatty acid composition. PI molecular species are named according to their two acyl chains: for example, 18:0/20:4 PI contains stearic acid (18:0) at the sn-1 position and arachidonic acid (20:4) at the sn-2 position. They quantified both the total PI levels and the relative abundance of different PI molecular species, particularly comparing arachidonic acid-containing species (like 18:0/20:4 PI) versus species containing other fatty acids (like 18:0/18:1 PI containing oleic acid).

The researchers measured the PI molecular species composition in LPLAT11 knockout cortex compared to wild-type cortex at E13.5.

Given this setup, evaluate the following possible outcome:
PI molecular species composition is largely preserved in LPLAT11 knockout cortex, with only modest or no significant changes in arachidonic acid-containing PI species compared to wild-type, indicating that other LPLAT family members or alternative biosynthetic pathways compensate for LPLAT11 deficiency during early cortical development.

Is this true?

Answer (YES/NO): NO